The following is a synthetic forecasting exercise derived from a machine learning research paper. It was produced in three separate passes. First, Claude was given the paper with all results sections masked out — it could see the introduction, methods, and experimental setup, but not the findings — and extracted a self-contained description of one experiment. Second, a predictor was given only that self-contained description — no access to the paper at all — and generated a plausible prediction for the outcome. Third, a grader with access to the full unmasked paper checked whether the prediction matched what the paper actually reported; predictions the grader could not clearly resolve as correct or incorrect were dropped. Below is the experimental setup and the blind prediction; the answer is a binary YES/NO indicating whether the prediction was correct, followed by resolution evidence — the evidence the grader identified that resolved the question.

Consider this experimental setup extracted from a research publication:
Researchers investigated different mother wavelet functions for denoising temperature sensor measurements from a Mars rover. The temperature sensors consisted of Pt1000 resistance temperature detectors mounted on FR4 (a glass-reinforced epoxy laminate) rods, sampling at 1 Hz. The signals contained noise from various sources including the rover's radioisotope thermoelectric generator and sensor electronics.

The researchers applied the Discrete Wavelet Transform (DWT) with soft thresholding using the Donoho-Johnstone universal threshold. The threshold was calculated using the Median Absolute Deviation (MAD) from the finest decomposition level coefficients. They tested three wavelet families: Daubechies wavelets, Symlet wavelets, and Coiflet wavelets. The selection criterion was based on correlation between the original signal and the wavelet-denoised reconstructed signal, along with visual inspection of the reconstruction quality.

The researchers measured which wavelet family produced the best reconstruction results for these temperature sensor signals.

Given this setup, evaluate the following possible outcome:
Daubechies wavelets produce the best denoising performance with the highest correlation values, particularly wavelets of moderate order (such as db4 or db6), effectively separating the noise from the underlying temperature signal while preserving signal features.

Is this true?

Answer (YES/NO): NO